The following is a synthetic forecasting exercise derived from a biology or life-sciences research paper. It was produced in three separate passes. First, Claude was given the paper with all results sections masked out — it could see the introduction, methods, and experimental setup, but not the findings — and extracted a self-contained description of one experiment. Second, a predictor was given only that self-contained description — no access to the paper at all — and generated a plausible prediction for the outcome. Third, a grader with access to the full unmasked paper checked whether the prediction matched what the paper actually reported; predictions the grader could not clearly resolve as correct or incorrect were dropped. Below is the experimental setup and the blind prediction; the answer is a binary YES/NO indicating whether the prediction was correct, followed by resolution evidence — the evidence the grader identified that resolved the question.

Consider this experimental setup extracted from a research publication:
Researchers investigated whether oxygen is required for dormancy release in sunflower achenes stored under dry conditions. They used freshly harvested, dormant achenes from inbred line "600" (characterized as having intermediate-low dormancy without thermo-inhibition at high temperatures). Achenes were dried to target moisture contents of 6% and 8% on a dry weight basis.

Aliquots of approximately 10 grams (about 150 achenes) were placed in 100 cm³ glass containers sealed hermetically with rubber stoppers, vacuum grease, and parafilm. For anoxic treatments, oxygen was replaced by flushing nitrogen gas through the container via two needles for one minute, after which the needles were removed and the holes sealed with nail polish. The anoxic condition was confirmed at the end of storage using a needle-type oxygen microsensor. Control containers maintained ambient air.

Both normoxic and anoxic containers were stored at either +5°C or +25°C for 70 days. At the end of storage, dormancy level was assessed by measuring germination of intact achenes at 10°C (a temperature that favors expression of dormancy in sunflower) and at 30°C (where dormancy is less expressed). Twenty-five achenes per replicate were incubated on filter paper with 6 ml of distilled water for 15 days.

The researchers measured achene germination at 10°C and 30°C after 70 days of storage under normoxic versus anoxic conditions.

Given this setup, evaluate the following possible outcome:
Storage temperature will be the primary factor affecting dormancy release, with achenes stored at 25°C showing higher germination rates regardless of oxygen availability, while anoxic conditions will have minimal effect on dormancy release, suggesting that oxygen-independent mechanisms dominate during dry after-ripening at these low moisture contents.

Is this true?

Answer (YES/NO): NO